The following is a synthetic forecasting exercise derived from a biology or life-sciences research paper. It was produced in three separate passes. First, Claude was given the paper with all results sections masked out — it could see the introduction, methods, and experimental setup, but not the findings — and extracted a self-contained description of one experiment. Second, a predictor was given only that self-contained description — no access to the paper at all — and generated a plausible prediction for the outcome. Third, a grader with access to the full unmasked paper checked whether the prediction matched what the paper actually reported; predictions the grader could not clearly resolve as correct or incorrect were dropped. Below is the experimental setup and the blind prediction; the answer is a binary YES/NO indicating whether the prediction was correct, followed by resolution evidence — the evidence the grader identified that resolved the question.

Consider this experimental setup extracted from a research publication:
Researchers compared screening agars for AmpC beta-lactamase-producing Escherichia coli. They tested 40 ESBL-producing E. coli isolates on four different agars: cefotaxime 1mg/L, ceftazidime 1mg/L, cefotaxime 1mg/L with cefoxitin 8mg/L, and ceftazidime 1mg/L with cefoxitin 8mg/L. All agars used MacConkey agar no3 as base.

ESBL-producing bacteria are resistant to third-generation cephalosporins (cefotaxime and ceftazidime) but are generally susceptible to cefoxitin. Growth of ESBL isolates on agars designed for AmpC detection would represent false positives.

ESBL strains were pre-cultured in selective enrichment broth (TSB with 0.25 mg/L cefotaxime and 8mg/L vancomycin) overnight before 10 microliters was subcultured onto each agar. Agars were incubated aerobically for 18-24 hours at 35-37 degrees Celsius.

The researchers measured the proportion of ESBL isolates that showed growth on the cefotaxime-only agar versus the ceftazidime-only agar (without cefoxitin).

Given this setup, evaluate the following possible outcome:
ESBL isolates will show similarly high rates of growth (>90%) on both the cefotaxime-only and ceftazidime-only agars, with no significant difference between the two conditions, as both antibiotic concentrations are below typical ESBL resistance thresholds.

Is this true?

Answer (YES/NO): YES